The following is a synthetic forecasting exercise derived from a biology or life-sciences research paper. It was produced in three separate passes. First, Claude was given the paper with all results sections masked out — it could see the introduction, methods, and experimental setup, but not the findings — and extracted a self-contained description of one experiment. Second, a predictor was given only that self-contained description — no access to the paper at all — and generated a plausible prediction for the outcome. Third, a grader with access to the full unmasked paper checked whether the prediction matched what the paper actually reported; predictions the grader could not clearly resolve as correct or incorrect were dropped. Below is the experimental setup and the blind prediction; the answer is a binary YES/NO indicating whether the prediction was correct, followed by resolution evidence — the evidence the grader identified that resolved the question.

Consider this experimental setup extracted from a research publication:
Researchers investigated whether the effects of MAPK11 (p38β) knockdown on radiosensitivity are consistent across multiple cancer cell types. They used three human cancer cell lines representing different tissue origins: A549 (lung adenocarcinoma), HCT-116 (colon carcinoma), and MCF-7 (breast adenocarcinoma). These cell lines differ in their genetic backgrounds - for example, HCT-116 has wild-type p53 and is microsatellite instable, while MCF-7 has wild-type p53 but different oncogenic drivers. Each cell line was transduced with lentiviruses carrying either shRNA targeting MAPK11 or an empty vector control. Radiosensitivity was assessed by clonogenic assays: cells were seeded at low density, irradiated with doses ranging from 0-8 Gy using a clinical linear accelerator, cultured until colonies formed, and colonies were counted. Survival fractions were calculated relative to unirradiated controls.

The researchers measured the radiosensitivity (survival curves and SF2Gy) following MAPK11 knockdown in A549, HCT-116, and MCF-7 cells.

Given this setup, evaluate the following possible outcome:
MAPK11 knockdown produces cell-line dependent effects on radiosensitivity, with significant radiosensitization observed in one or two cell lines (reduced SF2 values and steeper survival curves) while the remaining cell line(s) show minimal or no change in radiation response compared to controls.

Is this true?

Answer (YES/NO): NO